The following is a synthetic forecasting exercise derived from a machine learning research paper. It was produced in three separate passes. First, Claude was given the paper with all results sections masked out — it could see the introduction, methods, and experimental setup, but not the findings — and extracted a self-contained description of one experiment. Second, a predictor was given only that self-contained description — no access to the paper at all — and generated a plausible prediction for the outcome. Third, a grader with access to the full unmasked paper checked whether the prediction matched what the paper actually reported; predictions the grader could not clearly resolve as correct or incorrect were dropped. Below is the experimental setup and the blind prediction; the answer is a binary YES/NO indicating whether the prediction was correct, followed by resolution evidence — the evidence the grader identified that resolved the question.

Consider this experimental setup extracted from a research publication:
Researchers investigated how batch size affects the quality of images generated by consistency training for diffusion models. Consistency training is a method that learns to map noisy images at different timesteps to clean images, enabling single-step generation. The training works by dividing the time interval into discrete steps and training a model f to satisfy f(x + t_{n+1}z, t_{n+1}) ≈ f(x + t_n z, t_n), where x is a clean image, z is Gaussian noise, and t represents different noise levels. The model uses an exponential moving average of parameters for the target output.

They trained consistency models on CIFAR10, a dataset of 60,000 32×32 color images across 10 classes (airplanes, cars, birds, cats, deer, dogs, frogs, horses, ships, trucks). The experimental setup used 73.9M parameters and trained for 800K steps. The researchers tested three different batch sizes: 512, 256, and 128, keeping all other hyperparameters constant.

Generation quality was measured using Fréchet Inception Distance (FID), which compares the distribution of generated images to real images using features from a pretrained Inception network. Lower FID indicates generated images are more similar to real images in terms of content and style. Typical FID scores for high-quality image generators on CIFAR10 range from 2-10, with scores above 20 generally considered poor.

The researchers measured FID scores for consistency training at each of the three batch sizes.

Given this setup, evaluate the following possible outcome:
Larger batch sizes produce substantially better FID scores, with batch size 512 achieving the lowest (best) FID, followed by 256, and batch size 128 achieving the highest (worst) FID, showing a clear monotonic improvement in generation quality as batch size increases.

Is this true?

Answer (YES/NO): YES